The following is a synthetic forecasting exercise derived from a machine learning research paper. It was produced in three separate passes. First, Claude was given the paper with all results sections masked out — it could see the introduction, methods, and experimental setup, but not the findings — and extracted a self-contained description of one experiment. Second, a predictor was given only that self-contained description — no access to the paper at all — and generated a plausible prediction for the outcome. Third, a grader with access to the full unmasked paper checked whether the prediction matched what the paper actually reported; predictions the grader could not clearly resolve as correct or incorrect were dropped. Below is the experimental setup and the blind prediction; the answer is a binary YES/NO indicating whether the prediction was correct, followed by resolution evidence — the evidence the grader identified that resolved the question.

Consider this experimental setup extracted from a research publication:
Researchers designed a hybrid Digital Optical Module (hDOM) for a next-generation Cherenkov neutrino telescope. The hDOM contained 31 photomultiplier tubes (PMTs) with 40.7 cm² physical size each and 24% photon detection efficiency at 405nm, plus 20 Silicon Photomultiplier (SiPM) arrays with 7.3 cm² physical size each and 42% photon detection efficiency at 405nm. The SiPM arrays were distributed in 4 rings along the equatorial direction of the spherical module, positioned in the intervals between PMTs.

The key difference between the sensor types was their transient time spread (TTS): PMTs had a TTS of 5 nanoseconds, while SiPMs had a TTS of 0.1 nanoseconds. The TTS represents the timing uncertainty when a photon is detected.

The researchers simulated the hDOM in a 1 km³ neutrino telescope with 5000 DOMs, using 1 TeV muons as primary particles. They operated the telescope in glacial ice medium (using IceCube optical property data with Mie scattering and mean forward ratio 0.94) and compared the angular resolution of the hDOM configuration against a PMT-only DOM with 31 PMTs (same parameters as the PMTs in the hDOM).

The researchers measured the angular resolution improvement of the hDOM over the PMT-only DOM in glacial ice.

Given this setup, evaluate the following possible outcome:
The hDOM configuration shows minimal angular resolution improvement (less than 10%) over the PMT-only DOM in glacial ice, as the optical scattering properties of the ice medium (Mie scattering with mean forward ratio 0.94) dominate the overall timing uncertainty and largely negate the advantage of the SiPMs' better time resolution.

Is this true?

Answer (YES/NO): NO